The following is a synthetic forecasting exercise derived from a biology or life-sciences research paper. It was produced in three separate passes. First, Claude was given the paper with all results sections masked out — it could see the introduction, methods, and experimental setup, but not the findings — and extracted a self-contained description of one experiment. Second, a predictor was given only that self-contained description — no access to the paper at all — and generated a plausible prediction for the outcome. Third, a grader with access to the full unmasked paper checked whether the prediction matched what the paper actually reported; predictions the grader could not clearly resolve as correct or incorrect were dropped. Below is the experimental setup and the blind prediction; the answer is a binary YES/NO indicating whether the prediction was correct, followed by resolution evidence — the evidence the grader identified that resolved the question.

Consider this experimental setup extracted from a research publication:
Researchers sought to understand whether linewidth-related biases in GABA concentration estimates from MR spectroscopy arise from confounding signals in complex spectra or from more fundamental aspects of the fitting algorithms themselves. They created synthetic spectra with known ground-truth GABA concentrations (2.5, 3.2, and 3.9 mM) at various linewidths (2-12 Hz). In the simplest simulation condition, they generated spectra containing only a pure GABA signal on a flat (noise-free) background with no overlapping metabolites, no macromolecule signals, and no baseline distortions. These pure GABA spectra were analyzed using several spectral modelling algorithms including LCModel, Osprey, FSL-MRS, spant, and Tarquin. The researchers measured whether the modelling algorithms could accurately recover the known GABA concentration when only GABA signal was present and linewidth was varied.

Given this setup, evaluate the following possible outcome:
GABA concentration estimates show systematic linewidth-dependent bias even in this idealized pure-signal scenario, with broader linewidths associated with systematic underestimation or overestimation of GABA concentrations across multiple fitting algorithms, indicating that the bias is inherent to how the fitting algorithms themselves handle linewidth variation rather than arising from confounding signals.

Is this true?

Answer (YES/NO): YES